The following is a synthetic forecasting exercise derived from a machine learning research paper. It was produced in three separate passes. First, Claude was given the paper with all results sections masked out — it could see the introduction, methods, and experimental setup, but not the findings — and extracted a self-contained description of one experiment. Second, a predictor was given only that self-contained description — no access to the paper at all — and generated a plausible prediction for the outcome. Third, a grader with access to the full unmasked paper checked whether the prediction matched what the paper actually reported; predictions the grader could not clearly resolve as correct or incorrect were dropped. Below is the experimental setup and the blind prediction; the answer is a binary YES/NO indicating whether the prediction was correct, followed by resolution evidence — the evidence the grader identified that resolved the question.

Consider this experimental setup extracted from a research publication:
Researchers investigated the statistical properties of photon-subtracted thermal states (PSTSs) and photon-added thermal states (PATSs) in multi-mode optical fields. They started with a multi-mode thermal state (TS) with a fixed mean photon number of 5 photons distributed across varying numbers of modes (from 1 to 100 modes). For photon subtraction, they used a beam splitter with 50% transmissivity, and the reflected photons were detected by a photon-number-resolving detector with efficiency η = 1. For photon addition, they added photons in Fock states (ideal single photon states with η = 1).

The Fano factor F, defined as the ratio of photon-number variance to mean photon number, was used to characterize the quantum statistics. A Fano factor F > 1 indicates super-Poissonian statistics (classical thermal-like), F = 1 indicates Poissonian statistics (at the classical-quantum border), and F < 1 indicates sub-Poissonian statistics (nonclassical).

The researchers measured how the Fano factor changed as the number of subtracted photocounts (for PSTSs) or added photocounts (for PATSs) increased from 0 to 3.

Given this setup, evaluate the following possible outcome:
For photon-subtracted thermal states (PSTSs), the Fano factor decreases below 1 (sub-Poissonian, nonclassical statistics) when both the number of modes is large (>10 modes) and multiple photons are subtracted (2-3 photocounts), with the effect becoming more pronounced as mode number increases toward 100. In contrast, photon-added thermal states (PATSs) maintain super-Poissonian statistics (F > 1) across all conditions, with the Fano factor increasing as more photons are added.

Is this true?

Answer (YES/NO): NO